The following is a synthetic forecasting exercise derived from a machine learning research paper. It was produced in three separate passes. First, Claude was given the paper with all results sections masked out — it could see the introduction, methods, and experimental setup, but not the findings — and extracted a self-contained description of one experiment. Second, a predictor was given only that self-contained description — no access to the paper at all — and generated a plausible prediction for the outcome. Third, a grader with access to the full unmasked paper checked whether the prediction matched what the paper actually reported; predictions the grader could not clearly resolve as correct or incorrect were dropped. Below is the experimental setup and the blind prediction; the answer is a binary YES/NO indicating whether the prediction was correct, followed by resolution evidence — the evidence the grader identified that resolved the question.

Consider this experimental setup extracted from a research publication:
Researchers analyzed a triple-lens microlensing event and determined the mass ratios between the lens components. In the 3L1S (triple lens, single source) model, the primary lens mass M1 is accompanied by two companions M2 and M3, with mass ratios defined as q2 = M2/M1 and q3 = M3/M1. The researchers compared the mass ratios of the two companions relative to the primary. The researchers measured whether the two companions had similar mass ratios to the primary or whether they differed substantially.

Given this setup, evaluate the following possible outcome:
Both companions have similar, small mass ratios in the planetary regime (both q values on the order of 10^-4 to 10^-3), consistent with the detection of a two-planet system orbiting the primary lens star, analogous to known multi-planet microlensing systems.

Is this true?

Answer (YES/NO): NO